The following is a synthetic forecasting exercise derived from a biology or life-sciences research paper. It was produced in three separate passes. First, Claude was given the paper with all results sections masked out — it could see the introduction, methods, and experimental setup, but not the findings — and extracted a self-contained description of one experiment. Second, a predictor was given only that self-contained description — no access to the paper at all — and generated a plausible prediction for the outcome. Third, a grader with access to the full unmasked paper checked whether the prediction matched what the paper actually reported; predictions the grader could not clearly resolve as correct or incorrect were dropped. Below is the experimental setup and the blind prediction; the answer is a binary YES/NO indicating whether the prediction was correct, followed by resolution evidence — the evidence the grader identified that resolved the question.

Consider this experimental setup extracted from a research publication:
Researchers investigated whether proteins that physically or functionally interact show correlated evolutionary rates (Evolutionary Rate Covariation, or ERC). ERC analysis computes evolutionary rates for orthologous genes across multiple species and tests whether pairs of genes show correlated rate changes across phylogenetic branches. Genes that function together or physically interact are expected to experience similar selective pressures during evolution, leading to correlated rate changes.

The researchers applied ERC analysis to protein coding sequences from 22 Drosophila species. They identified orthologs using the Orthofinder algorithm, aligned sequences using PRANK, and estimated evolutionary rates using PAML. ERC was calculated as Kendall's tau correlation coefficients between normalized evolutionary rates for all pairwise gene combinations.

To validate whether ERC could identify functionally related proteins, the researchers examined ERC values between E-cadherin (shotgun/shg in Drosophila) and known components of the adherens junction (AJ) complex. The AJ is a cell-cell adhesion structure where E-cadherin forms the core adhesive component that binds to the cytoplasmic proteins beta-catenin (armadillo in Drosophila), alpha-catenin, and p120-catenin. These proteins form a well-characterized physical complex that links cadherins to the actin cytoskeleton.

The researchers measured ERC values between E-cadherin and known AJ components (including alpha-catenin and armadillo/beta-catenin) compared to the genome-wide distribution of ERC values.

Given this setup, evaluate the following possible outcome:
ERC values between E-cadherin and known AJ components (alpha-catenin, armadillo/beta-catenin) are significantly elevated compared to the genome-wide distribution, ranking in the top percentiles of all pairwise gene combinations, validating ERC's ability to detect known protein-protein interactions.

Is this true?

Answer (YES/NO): NO